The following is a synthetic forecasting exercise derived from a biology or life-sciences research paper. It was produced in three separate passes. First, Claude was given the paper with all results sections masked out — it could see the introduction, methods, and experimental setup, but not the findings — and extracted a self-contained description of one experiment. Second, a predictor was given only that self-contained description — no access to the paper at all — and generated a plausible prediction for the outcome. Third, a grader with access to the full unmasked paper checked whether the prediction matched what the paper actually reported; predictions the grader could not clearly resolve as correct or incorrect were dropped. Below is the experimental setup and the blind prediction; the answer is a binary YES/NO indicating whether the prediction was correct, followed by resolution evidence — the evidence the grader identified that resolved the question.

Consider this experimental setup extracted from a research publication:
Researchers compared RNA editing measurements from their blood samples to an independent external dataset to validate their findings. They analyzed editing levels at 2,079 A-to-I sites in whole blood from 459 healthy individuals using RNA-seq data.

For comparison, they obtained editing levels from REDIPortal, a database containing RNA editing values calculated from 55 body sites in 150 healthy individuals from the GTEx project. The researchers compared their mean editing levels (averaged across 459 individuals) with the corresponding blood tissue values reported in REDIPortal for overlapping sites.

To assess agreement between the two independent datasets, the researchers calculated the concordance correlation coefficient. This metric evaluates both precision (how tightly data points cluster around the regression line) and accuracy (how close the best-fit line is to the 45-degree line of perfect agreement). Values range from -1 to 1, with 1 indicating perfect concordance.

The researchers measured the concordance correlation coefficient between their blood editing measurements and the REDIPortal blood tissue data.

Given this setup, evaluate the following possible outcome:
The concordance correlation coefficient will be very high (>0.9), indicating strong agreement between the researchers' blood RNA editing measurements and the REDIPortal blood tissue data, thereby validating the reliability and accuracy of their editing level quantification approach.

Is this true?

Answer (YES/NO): NO